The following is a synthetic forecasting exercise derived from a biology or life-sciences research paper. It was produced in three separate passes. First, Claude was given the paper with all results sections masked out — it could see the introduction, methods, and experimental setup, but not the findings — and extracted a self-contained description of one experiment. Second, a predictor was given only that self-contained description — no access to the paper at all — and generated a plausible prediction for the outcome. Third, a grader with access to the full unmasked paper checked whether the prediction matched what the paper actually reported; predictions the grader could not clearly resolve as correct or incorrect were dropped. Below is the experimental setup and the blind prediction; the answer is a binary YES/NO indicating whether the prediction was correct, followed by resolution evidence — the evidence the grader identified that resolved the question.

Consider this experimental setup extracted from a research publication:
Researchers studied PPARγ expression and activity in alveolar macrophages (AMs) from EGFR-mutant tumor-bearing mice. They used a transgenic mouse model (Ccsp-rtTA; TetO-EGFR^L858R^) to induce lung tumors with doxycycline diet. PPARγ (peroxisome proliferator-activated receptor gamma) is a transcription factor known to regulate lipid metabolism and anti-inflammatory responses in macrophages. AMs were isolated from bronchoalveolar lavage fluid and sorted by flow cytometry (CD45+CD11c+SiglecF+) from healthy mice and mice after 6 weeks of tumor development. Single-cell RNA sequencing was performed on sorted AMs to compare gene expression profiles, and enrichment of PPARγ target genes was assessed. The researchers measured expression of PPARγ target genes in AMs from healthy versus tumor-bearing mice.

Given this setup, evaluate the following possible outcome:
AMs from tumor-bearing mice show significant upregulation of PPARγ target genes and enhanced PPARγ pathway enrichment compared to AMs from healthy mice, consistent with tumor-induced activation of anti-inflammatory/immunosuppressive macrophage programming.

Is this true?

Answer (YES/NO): YES